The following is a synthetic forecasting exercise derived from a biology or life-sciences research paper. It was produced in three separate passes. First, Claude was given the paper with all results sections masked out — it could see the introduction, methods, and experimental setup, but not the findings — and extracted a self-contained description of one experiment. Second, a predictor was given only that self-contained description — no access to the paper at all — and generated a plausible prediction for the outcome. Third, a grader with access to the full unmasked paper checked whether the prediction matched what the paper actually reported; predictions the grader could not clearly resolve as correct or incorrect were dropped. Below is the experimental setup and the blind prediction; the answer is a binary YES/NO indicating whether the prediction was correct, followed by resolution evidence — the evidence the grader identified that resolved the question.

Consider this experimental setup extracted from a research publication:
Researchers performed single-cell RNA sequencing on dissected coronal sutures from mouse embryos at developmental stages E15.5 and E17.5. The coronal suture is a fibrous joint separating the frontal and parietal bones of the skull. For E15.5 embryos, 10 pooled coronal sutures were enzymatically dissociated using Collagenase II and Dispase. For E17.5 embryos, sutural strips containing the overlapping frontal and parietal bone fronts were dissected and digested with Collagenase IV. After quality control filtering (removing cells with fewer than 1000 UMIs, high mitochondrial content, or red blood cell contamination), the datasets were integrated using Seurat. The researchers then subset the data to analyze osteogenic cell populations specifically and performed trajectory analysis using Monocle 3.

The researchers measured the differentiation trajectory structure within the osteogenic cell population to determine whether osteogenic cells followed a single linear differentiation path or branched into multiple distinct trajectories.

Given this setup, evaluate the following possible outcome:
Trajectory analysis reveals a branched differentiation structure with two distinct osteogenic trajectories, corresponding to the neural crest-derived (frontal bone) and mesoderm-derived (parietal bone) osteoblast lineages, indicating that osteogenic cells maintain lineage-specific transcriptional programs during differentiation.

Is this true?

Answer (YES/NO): NO